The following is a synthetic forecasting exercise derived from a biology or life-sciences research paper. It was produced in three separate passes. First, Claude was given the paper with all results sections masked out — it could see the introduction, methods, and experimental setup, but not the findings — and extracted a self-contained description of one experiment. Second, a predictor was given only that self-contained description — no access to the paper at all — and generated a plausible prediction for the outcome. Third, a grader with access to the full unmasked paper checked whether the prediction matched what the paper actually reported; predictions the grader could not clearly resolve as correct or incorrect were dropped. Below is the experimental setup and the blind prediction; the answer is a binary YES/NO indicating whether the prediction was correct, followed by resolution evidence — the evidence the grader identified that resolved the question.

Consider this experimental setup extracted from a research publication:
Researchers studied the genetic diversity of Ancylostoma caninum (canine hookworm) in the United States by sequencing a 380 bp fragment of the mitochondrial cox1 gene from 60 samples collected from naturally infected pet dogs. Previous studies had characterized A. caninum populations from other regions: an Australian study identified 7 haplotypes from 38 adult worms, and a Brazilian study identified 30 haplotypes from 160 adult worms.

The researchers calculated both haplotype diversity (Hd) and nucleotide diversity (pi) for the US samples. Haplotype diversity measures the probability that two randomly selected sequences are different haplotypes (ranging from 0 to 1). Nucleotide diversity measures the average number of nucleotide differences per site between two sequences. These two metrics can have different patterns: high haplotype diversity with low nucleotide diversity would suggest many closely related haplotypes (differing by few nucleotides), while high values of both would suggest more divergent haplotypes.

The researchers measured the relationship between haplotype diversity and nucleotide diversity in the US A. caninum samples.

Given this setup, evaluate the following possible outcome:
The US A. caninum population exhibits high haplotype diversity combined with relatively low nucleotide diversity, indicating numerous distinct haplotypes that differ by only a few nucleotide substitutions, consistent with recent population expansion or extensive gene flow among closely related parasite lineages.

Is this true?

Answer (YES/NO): YES